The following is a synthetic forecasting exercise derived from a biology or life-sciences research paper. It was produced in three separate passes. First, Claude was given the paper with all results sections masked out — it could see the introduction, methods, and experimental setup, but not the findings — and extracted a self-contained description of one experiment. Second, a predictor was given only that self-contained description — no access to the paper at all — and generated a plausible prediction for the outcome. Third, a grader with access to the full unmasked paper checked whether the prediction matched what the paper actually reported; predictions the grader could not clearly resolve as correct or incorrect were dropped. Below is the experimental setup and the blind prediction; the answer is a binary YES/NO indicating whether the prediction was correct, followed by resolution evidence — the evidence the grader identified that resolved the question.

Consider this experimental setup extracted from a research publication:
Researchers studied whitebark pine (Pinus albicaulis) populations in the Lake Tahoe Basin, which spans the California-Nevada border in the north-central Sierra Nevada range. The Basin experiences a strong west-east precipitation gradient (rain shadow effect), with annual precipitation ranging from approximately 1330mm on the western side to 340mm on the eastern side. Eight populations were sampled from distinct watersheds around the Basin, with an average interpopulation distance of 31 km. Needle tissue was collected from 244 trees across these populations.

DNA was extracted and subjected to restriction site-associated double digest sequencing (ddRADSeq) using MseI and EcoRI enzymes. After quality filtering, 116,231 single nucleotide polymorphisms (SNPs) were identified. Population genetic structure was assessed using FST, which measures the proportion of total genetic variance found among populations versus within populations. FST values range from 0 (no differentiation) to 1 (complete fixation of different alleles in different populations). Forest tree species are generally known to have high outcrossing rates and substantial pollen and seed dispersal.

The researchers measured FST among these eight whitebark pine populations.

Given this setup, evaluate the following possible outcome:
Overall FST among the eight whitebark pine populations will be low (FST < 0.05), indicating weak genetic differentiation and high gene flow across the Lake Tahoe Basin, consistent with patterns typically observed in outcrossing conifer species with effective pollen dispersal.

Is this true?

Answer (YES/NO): YES